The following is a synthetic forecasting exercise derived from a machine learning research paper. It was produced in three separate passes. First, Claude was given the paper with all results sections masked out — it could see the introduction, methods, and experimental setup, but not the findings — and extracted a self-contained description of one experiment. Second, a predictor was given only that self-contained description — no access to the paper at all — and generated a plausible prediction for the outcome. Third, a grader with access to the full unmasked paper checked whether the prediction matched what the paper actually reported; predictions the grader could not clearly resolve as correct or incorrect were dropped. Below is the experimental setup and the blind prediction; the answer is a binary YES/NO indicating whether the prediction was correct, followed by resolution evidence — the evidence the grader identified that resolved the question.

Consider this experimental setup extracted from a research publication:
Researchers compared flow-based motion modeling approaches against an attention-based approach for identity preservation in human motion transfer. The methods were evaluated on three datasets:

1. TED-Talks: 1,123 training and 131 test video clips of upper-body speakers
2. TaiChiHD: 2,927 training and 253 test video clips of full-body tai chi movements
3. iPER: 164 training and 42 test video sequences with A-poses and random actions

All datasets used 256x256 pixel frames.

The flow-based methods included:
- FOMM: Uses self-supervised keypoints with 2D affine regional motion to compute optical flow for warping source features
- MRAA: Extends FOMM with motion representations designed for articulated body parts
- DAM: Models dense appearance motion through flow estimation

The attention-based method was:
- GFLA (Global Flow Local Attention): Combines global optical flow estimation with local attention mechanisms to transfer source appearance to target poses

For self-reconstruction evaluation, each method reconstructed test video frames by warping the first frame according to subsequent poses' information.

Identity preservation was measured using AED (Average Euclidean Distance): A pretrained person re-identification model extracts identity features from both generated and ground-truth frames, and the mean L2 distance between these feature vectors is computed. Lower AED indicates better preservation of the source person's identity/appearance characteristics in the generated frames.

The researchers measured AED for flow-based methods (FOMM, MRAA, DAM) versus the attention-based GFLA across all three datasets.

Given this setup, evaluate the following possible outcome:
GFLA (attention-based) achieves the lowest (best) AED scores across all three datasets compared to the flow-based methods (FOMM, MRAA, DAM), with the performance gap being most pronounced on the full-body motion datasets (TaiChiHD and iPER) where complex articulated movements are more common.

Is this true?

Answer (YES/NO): NO